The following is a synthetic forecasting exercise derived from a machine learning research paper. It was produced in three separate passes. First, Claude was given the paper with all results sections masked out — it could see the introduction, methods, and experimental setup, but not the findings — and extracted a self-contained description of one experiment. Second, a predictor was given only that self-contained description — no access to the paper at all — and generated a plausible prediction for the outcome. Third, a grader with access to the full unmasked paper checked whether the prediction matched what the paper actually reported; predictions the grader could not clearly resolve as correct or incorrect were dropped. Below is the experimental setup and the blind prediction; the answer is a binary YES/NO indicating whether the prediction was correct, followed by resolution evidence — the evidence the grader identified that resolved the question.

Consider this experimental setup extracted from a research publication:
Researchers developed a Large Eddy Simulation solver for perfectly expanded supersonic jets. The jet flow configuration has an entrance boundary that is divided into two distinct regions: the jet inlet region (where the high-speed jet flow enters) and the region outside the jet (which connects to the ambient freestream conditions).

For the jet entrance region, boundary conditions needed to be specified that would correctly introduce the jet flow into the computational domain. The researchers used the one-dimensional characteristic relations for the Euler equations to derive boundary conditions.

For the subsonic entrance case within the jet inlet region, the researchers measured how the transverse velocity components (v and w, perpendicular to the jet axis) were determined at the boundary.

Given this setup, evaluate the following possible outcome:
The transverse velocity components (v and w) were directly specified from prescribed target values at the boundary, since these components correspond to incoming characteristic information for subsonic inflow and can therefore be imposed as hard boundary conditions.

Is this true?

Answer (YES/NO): NO